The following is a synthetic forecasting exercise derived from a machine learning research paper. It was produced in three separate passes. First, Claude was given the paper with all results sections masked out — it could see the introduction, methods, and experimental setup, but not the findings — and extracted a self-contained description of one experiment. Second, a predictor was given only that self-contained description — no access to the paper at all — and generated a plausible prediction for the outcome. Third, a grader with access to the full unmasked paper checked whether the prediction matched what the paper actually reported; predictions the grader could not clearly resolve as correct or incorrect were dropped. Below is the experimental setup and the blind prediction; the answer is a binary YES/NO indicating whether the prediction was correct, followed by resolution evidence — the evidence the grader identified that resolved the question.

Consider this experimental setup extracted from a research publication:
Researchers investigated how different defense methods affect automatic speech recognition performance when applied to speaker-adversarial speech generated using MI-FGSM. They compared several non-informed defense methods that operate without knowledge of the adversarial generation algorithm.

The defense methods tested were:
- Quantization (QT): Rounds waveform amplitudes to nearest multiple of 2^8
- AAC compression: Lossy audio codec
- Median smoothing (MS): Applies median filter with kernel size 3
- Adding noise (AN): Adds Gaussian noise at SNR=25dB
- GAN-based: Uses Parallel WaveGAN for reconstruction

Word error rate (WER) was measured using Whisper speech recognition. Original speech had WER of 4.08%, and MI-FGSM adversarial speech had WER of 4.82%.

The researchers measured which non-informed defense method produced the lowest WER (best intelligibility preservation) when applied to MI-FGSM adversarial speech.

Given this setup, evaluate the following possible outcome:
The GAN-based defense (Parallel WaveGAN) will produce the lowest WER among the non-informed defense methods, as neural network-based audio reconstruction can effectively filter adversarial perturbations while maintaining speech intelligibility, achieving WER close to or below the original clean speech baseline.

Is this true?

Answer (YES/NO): NO